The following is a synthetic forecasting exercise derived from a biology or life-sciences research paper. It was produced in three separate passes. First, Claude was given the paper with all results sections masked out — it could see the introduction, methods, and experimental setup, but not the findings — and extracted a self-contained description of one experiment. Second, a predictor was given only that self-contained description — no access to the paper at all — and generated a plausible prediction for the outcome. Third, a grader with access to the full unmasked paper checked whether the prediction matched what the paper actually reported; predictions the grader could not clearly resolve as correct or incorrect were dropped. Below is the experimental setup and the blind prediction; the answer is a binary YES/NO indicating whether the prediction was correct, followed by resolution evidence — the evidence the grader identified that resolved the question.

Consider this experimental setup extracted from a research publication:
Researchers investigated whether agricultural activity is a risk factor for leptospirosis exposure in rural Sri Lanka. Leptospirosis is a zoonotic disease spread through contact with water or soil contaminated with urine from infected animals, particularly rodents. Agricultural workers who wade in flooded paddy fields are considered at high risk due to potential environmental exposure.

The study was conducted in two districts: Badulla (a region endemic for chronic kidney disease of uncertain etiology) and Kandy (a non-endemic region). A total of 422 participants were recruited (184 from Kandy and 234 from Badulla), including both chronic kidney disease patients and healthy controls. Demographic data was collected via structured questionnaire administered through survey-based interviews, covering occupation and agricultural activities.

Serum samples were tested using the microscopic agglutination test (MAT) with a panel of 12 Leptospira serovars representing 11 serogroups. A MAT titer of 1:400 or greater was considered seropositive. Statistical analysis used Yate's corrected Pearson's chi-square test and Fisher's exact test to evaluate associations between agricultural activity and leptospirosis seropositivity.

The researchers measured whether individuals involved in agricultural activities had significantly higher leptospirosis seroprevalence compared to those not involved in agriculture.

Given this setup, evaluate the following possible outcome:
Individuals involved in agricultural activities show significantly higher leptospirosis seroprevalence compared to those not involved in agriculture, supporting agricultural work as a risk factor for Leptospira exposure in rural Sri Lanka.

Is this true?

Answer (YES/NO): NO